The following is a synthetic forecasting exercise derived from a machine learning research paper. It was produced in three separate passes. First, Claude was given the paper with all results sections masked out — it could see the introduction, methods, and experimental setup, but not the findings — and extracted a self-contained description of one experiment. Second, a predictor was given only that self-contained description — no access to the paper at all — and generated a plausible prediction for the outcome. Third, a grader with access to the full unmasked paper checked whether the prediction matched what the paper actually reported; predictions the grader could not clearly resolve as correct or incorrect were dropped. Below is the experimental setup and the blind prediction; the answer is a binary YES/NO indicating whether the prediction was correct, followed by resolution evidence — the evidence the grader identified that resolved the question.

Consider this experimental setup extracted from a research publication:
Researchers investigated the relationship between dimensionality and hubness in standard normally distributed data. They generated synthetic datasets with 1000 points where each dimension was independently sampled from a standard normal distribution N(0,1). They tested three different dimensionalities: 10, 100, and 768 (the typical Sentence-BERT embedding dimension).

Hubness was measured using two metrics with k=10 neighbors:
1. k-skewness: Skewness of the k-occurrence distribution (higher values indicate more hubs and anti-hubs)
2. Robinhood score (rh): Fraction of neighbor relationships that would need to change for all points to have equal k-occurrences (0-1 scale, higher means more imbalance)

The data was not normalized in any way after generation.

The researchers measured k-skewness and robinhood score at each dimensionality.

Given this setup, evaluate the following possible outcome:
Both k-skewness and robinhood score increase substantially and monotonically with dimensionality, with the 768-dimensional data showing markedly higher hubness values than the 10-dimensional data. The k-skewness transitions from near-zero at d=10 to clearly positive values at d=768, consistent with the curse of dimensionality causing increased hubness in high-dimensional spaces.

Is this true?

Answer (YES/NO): YES